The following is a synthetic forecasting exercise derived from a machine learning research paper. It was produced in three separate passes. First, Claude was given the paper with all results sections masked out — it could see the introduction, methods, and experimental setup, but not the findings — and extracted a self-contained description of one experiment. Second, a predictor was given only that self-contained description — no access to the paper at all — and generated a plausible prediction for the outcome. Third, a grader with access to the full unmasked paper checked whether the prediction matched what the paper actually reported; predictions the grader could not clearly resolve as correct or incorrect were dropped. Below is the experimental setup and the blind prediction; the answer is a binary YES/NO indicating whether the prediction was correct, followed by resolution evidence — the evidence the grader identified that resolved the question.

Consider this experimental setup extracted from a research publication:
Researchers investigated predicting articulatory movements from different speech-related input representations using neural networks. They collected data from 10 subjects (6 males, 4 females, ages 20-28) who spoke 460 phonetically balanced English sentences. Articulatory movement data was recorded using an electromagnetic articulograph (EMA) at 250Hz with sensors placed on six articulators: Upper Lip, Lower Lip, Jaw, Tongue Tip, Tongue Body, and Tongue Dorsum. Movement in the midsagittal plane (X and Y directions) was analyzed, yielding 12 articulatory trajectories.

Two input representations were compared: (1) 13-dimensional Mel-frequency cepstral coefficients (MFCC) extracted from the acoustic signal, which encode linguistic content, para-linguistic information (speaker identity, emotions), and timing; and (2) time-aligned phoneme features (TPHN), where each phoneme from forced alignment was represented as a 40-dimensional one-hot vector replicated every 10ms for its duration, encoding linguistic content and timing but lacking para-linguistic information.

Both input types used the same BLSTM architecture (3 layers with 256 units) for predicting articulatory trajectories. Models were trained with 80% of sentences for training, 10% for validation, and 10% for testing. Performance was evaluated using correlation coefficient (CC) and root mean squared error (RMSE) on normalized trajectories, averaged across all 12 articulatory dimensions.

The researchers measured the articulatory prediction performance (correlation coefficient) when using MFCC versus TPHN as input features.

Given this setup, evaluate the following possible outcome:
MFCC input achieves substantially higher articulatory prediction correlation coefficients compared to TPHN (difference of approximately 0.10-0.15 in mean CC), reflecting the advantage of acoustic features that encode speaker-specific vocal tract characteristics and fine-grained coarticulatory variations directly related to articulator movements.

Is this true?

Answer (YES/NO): NO